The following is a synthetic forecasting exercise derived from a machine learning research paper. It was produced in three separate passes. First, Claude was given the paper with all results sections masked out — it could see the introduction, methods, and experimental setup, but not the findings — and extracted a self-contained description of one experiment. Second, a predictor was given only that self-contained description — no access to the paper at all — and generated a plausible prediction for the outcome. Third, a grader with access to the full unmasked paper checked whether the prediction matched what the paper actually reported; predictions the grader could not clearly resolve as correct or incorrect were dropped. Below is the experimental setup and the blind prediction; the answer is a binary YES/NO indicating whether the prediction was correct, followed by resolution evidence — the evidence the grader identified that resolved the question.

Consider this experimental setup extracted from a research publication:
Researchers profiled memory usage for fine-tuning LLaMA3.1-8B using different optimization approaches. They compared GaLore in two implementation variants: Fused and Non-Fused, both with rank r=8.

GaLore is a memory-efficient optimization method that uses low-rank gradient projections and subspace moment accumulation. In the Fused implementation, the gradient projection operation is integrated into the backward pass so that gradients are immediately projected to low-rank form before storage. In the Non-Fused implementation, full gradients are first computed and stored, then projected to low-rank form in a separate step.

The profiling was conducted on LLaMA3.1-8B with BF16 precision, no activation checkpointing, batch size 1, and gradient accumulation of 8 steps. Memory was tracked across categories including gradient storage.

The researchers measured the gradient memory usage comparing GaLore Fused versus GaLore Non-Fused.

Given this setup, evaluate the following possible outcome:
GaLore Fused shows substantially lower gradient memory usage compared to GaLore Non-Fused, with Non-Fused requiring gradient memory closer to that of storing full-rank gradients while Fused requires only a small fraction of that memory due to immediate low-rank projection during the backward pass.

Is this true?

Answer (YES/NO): YES